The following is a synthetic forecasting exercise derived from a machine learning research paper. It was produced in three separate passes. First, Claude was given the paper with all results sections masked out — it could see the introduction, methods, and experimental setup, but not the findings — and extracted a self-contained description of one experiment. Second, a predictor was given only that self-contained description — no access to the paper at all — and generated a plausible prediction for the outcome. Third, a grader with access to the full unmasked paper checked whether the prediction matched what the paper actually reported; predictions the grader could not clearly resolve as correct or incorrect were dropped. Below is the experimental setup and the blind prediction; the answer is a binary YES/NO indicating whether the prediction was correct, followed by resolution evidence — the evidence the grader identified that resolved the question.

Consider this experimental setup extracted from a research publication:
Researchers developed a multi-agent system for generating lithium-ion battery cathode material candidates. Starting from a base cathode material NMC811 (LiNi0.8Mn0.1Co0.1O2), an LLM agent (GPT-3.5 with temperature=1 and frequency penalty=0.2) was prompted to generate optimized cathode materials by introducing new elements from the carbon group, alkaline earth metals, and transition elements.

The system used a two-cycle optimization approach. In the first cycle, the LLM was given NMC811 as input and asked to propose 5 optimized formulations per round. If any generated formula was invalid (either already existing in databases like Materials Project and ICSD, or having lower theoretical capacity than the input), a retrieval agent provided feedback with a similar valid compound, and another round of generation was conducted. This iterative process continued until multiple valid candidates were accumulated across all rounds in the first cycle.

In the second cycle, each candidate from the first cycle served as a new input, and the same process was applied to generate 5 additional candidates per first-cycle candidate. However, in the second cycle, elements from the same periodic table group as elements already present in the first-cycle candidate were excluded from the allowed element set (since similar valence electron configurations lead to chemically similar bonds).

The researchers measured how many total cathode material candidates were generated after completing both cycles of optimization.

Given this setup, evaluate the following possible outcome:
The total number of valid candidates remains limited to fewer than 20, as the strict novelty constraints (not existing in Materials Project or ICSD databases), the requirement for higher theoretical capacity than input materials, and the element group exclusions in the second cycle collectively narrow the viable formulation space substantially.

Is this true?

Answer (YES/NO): NO